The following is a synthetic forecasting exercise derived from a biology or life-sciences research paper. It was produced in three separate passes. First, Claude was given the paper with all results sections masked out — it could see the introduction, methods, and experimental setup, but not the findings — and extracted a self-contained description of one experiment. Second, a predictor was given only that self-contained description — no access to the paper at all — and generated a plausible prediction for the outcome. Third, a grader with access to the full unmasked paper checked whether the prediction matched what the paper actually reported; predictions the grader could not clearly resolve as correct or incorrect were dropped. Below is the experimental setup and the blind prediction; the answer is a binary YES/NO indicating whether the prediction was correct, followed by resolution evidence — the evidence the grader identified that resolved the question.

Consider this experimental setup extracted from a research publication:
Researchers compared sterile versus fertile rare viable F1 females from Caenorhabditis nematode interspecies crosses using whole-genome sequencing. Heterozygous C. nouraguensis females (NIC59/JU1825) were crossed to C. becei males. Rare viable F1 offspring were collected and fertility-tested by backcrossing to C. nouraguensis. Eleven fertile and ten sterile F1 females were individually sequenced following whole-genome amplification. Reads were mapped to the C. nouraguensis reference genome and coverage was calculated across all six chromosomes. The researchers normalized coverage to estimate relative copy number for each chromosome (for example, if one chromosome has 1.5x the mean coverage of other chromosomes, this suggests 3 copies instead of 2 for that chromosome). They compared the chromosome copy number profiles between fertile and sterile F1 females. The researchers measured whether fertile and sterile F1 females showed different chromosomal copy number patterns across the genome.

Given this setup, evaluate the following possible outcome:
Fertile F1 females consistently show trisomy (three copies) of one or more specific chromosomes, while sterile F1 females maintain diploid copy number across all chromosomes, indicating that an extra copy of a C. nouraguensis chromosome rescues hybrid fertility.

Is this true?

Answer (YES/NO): NO